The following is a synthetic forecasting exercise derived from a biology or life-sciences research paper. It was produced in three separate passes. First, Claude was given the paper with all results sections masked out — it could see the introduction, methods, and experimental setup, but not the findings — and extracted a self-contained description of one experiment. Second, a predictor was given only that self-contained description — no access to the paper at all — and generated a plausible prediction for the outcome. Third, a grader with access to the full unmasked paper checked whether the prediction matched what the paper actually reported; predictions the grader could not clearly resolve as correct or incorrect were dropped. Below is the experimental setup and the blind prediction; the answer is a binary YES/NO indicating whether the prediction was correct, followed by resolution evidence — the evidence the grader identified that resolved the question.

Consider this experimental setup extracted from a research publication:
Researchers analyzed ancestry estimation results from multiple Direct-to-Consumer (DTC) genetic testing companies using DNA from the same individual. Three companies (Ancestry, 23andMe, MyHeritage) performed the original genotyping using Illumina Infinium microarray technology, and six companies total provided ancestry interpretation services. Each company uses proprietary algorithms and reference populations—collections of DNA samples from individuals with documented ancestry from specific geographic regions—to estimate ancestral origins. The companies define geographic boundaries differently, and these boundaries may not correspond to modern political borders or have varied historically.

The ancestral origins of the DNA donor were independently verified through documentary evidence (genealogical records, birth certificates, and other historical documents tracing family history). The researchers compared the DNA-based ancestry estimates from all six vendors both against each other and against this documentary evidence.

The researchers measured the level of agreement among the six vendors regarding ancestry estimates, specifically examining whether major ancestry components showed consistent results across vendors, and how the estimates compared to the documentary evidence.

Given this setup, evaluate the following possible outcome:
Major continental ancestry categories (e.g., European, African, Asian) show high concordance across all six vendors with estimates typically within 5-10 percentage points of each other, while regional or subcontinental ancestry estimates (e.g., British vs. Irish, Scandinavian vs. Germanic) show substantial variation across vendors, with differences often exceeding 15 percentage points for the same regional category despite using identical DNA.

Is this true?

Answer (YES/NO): NO